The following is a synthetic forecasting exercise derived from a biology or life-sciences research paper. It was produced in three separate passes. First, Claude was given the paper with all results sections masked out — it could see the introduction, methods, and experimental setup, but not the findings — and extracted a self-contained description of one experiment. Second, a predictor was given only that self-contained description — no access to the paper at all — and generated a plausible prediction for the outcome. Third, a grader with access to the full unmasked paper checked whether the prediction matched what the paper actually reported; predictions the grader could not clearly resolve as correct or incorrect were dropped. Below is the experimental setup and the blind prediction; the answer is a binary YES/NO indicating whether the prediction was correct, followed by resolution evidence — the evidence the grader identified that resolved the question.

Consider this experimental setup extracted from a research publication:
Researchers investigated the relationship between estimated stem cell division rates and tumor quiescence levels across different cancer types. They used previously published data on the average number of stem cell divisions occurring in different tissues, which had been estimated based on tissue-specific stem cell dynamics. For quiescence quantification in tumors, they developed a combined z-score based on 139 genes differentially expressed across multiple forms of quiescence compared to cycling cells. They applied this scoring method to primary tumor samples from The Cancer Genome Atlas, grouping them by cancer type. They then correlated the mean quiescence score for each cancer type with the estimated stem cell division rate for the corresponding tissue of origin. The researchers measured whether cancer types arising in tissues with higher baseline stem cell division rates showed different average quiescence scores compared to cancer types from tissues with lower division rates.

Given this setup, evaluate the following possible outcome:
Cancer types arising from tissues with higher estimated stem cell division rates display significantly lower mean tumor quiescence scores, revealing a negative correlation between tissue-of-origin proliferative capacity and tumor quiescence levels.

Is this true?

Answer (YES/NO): YES